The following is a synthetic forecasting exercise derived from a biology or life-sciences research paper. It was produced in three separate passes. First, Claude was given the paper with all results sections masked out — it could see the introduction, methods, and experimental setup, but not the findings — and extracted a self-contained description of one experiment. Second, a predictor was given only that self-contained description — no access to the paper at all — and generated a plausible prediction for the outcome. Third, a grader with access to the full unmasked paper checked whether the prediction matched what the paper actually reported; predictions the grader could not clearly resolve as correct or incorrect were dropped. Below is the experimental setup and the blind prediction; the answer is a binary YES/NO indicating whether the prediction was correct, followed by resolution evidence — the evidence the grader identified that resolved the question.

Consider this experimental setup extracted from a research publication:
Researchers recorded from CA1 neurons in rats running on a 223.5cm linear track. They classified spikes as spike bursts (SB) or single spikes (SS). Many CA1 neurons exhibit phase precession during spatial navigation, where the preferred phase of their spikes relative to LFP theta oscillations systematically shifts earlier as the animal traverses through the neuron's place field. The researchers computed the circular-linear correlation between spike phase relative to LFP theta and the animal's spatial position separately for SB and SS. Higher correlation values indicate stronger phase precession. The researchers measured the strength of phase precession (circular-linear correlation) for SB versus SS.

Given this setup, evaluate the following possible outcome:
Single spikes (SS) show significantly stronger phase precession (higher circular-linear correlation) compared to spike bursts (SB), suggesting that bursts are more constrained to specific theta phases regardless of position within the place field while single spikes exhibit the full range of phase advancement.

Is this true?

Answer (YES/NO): NO